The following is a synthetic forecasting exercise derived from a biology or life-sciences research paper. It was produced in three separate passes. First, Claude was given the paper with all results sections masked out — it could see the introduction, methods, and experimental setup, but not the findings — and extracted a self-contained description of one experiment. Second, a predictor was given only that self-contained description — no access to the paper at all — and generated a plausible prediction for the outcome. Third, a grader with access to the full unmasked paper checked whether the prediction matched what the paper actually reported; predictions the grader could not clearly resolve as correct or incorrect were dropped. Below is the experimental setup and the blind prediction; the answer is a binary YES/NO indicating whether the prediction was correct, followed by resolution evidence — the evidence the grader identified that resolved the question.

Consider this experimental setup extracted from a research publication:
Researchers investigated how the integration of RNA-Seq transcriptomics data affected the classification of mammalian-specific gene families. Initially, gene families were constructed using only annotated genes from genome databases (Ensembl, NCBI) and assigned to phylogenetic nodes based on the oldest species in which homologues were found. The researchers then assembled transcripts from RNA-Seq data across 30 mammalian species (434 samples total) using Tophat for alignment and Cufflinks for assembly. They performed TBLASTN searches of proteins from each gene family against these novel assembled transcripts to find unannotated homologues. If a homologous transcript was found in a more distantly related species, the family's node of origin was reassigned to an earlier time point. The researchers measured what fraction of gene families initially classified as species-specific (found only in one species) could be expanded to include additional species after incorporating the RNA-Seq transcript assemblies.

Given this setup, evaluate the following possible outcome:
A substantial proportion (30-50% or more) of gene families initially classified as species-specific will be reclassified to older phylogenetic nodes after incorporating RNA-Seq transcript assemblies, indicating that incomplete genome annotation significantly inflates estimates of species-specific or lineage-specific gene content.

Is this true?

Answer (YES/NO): NO